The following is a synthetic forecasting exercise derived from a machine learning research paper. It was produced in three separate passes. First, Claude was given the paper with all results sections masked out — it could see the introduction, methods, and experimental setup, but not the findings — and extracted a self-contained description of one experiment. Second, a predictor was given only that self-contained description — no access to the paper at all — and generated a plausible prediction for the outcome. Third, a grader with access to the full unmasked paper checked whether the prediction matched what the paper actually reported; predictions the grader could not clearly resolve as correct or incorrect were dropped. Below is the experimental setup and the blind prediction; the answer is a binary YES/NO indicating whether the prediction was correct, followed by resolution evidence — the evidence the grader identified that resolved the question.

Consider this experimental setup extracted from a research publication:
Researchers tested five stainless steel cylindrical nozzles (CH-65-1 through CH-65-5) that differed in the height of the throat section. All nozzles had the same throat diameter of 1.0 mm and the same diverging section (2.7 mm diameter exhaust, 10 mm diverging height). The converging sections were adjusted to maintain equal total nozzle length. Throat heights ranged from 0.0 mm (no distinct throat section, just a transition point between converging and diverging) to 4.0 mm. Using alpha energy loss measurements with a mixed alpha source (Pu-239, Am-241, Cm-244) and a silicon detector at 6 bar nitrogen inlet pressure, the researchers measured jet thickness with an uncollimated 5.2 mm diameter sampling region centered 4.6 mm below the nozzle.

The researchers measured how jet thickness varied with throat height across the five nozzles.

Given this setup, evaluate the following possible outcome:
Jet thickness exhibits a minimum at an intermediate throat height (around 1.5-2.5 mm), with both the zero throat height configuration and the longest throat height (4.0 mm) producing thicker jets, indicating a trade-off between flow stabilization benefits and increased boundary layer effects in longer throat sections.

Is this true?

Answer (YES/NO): NO